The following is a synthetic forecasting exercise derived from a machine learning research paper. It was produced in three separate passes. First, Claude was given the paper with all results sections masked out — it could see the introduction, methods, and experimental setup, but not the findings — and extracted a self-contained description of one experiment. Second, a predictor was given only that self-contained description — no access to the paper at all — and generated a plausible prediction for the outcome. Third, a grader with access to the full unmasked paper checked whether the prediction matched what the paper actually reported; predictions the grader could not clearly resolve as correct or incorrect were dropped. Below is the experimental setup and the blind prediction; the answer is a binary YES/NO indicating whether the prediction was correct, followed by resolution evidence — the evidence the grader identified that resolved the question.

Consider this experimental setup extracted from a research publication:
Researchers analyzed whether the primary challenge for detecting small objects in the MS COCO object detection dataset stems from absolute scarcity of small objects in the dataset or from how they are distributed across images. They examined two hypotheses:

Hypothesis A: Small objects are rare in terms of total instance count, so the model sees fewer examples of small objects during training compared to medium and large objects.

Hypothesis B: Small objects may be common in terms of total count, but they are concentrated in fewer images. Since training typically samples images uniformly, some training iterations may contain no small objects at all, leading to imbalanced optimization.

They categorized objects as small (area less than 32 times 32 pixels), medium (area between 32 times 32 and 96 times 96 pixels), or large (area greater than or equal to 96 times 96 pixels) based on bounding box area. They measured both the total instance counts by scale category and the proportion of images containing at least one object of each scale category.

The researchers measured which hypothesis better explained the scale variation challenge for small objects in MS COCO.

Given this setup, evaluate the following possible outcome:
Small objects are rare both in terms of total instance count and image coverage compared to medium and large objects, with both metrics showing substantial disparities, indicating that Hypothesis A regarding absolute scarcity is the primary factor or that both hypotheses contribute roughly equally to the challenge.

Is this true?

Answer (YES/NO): NO